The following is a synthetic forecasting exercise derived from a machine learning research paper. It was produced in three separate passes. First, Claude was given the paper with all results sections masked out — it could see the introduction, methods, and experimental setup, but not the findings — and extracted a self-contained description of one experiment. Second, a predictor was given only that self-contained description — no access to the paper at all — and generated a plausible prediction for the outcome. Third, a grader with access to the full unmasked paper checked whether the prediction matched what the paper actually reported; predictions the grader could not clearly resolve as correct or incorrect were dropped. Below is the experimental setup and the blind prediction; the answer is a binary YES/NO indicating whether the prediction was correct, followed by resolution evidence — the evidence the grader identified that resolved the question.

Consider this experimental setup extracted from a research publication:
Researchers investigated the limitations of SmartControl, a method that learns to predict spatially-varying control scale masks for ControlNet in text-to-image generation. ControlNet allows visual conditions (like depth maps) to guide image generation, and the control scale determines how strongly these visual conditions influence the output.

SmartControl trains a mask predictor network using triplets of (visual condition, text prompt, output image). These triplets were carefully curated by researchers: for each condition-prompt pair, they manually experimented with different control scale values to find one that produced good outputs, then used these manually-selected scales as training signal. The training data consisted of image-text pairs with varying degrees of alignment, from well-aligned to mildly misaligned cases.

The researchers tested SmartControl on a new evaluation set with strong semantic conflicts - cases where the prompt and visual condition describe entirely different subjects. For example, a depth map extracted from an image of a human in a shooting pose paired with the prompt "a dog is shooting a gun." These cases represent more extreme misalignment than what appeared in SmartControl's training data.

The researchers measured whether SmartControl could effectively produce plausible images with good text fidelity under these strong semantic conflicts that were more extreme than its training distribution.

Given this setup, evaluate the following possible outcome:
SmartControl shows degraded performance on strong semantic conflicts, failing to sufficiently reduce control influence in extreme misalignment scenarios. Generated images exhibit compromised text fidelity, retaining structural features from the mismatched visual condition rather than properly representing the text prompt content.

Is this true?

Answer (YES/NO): YES